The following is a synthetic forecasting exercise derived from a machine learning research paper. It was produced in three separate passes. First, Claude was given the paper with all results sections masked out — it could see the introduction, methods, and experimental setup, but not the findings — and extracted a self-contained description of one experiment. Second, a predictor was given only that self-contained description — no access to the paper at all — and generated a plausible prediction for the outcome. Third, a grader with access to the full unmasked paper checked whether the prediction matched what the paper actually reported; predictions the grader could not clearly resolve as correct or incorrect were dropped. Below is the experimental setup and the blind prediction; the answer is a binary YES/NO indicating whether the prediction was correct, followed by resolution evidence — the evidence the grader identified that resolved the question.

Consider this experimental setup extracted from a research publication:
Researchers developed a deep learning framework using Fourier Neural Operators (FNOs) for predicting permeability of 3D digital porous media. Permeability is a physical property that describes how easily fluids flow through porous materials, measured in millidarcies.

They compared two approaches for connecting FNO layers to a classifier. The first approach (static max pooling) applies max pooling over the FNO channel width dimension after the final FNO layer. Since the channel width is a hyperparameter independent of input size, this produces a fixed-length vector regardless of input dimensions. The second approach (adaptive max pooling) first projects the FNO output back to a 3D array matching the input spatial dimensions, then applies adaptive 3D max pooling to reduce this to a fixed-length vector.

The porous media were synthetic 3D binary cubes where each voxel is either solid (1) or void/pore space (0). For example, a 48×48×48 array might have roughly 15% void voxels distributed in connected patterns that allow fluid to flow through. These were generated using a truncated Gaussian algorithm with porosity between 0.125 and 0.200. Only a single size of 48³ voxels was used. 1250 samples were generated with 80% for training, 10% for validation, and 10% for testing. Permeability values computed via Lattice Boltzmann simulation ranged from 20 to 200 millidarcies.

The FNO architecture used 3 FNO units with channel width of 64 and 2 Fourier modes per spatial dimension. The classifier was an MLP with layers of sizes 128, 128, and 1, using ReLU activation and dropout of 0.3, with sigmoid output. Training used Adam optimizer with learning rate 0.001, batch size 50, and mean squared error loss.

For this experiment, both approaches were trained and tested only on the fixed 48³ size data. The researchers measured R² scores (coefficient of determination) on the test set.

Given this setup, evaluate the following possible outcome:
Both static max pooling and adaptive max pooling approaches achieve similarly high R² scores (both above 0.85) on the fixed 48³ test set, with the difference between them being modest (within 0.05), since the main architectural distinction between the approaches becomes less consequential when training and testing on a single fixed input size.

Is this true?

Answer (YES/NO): YES